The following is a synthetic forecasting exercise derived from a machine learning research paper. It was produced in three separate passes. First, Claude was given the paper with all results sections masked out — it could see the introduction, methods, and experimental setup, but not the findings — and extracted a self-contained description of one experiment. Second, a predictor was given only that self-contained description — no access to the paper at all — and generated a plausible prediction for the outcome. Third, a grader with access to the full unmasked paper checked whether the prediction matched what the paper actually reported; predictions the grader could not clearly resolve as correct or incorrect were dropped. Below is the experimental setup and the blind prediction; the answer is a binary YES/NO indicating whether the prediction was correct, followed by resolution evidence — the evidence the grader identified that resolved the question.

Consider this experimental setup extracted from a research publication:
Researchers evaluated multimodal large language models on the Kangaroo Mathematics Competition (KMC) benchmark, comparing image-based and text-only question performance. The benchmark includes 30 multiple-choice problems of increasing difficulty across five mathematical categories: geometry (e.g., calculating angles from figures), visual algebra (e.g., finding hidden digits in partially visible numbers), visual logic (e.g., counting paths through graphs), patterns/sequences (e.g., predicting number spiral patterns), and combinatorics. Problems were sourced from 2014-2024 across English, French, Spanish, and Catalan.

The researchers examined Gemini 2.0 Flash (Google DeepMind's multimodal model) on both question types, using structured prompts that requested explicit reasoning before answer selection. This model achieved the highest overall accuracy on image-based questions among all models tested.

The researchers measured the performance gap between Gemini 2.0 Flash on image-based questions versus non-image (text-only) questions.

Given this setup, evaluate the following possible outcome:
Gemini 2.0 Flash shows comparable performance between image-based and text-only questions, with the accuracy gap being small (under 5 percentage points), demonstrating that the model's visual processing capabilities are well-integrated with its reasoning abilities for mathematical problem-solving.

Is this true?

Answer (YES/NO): NO